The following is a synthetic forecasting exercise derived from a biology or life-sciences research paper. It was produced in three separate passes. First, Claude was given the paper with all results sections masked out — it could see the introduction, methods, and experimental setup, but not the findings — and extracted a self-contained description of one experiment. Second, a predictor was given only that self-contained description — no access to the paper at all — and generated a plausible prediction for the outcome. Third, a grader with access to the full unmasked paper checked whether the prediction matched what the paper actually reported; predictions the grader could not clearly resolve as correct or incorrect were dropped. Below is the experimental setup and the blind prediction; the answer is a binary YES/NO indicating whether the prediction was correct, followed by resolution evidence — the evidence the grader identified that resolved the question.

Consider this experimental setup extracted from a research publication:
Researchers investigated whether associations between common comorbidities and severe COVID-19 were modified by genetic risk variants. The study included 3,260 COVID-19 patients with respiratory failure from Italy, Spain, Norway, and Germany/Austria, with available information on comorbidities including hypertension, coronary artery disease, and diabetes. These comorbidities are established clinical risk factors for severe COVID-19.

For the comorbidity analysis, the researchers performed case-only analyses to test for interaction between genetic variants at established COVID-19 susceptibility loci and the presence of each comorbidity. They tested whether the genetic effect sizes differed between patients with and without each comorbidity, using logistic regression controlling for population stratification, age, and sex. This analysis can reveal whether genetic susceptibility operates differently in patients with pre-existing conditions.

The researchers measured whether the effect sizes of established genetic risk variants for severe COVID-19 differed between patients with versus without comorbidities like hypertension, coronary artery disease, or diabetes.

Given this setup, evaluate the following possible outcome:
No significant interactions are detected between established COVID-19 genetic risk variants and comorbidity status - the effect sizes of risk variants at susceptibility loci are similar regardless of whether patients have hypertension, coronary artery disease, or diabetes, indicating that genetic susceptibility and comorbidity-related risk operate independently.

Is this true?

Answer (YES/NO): YES